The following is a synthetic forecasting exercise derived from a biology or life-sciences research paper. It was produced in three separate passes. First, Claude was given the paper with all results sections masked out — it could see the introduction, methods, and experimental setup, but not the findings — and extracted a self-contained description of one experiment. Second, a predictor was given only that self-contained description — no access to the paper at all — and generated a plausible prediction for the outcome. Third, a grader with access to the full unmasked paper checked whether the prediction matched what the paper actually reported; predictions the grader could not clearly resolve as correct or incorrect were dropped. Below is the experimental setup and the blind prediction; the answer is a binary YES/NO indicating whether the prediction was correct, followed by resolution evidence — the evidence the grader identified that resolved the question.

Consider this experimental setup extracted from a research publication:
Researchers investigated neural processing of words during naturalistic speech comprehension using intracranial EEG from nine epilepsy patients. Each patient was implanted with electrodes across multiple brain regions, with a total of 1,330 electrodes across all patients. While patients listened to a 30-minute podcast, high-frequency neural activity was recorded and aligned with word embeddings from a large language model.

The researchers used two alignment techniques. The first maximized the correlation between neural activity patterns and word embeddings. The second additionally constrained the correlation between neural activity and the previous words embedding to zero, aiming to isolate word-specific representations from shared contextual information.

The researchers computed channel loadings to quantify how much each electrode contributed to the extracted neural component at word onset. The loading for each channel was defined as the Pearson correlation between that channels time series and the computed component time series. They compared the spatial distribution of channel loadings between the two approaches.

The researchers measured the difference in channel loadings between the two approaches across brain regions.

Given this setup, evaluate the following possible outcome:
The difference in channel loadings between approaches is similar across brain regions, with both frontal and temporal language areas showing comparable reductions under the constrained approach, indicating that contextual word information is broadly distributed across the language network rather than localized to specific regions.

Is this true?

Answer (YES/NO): NO